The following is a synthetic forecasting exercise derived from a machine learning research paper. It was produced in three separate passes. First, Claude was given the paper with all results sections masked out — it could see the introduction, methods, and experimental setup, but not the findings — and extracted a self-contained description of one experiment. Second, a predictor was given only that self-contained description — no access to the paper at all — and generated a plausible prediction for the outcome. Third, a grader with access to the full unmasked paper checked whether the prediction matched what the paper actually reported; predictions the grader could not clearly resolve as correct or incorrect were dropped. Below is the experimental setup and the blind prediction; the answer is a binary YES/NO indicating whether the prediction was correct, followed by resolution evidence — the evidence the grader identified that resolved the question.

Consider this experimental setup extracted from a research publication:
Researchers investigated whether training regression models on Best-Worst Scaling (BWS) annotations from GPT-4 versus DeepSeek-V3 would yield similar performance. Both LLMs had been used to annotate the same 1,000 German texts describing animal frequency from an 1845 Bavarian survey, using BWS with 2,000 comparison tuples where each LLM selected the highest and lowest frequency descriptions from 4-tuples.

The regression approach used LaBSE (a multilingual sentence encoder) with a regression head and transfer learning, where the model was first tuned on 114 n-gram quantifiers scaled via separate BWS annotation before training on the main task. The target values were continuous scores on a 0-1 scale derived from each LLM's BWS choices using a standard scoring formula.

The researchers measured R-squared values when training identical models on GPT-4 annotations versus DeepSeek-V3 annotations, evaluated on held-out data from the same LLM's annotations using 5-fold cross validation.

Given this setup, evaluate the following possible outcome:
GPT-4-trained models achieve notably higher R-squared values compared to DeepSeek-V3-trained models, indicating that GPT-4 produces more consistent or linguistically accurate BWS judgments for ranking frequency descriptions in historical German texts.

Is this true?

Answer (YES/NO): NO